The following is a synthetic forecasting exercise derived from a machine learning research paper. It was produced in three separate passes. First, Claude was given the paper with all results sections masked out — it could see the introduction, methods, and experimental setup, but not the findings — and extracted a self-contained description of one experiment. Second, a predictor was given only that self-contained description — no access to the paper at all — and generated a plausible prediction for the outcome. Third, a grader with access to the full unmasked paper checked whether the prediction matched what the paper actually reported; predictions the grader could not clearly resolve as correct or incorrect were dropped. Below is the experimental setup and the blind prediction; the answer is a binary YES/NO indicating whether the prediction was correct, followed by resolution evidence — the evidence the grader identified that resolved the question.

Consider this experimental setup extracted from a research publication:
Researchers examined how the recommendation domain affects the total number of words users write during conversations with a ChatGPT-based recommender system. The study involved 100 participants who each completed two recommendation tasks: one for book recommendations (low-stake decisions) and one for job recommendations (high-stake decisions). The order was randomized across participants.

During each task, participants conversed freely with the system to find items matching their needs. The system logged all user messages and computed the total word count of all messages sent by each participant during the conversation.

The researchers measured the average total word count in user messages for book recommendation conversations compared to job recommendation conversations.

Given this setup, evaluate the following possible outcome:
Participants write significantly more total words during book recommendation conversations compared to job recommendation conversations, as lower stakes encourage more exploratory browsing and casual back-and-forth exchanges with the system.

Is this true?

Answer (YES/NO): NO